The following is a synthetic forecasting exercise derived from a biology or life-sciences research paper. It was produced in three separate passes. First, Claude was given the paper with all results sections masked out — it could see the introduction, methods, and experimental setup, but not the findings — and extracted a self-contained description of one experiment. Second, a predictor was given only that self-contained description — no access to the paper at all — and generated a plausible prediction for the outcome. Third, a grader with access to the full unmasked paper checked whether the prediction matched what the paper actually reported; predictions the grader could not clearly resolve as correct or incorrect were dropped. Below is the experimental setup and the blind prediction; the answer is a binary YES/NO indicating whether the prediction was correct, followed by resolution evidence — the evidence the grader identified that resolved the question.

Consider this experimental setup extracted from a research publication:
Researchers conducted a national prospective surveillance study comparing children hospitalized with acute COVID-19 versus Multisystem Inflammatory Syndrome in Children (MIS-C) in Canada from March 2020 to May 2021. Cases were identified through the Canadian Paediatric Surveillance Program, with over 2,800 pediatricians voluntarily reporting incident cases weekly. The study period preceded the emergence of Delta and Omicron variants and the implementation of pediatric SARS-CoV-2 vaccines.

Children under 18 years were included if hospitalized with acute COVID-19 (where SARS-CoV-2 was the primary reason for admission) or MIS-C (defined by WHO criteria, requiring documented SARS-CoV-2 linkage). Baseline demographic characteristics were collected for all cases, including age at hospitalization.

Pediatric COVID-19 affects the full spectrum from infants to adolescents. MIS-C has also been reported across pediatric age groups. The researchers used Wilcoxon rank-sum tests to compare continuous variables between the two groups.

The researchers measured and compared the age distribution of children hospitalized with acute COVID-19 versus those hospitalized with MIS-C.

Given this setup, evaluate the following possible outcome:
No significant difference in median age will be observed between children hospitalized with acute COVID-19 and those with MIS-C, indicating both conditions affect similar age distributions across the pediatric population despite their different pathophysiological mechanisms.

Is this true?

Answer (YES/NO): NO